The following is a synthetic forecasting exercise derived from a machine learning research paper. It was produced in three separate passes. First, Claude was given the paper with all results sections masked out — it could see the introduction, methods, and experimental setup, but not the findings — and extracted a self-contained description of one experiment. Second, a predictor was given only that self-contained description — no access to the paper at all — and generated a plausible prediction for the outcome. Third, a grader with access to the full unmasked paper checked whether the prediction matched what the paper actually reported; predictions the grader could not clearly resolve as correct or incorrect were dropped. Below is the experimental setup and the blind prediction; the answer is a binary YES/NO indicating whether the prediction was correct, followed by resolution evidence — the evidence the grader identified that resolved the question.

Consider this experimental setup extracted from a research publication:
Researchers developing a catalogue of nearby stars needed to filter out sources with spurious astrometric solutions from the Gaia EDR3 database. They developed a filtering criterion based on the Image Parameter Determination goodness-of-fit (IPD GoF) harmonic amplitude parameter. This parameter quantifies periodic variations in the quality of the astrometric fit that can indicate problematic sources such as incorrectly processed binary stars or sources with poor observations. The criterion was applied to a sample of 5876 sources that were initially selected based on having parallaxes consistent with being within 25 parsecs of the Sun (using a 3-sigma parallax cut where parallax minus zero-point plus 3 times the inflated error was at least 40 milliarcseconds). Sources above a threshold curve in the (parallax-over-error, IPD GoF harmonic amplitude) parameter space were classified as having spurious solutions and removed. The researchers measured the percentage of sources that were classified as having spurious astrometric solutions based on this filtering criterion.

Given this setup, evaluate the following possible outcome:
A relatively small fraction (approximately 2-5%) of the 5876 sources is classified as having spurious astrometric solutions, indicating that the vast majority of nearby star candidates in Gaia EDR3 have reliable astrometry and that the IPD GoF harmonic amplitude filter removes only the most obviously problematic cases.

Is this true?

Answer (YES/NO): NO